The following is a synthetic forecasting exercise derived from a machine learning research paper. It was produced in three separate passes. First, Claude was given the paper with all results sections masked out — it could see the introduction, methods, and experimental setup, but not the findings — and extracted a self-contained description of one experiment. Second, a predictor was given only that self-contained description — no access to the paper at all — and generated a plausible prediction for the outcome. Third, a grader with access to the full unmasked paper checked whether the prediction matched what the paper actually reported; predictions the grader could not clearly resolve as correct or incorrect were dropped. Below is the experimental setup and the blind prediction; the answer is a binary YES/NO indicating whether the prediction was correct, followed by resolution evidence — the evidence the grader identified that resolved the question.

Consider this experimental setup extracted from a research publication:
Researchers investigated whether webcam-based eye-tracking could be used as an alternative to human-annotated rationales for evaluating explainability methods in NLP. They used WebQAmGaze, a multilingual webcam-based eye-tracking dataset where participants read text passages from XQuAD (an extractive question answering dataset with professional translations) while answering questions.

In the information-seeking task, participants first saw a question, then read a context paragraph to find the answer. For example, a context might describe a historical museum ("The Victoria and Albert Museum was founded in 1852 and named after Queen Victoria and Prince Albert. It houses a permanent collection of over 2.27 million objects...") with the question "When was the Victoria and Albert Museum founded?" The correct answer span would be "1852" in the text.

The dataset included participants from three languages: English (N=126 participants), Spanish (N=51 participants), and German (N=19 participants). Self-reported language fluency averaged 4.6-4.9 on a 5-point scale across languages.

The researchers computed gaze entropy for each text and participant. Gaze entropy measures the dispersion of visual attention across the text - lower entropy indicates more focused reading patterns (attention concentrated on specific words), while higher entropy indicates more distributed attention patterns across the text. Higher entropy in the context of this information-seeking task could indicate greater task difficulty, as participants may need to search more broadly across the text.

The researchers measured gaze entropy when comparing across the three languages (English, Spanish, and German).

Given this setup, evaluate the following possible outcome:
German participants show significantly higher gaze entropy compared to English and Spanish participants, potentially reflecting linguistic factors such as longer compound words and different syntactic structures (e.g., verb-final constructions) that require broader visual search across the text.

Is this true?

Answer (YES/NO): NO